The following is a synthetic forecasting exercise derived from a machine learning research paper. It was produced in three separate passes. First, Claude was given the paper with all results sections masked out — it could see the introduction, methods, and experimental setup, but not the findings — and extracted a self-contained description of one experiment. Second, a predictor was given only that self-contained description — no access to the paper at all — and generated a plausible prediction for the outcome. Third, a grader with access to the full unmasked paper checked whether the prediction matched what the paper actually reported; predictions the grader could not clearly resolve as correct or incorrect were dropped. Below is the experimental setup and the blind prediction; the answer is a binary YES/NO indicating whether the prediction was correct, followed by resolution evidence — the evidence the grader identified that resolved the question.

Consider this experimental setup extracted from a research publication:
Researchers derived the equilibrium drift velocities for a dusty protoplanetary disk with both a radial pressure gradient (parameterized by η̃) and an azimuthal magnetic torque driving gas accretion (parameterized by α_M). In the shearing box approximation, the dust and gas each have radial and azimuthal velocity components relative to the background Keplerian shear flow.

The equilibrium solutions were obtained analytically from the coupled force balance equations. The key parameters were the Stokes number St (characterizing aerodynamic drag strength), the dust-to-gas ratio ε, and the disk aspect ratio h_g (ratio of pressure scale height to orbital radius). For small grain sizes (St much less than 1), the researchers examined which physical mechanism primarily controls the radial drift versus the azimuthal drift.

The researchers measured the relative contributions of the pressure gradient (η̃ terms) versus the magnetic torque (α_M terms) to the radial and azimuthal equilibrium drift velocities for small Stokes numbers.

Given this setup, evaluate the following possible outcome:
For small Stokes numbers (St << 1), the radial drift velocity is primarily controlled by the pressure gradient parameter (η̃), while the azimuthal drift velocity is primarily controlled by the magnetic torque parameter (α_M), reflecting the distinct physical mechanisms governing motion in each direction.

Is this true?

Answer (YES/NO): YES